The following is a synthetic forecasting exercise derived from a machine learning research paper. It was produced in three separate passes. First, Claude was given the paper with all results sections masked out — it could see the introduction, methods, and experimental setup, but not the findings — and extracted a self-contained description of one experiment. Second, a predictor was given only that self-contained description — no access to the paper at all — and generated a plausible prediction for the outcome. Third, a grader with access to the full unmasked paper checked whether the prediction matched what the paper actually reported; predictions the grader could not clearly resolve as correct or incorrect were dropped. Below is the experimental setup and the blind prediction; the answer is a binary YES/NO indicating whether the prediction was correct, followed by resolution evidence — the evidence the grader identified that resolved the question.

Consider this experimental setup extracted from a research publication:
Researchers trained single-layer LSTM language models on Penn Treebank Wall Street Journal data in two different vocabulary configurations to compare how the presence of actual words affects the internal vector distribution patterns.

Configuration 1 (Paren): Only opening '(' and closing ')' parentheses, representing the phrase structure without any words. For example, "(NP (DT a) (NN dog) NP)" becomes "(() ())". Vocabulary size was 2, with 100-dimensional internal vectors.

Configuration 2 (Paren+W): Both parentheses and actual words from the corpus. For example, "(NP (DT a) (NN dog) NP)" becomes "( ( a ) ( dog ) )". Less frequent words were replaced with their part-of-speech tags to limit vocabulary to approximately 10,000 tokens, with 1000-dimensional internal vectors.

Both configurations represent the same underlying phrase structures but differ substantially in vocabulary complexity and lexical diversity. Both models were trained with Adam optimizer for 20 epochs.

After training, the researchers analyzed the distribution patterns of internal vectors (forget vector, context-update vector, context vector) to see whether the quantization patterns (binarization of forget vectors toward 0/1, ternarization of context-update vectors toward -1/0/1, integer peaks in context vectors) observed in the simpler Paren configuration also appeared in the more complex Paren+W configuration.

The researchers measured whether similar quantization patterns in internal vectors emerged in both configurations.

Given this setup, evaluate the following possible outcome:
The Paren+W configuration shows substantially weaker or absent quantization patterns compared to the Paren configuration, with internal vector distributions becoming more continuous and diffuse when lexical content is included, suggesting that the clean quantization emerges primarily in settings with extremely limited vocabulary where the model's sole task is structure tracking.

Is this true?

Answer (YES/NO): NO